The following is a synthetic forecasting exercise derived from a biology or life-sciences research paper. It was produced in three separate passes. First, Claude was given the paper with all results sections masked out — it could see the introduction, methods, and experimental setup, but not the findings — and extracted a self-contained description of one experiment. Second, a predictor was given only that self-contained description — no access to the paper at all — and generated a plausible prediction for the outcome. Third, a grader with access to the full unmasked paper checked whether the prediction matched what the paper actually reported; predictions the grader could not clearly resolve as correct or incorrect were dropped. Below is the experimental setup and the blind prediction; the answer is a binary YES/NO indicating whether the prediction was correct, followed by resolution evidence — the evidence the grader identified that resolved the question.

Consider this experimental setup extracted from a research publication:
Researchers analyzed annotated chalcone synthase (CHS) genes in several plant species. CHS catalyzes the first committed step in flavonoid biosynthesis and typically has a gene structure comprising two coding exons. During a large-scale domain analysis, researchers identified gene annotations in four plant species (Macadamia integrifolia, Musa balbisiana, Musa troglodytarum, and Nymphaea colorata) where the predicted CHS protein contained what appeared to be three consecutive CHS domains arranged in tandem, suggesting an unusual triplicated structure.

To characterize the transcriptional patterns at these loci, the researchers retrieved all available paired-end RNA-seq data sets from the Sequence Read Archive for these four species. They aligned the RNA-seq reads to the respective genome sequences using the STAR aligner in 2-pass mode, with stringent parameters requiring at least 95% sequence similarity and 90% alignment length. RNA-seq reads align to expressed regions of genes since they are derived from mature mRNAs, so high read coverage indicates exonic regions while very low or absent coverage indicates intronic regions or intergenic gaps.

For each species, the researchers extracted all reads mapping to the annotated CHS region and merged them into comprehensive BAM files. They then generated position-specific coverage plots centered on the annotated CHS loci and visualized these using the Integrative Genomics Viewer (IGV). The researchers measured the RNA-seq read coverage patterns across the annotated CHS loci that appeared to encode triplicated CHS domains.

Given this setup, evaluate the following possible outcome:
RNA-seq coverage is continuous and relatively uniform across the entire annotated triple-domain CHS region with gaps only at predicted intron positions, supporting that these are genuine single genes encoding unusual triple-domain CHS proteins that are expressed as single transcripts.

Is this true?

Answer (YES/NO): NO